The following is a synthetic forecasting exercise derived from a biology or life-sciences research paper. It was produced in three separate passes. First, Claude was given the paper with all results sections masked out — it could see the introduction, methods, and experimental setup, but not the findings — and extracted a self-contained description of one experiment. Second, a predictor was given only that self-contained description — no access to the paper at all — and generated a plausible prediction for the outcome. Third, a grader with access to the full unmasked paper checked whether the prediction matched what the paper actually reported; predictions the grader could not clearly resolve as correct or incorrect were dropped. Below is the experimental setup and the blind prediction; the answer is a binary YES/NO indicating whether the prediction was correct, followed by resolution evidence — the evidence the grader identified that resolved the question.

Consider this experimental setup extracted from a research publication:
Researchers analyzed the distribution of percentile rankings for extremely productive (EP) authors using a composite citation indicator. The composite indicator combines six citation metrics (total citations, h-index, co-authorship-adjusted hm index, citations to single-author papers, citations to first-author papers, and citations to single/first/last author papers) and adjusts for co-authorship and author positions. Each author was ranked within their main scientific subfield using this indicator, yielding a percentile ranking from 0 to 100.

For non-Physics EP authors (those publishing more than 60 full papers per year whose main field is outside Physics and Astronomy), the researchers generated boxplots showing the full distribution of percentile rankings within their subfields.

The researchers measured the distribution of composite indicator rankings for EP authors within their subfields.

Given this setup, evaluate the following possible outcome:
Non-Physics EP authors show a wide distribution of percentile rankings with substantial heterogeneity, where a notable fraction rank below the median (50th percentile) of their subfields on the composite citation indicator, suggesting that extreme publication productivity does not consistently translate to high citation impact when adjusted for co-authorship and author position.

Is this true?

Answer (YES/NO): NO